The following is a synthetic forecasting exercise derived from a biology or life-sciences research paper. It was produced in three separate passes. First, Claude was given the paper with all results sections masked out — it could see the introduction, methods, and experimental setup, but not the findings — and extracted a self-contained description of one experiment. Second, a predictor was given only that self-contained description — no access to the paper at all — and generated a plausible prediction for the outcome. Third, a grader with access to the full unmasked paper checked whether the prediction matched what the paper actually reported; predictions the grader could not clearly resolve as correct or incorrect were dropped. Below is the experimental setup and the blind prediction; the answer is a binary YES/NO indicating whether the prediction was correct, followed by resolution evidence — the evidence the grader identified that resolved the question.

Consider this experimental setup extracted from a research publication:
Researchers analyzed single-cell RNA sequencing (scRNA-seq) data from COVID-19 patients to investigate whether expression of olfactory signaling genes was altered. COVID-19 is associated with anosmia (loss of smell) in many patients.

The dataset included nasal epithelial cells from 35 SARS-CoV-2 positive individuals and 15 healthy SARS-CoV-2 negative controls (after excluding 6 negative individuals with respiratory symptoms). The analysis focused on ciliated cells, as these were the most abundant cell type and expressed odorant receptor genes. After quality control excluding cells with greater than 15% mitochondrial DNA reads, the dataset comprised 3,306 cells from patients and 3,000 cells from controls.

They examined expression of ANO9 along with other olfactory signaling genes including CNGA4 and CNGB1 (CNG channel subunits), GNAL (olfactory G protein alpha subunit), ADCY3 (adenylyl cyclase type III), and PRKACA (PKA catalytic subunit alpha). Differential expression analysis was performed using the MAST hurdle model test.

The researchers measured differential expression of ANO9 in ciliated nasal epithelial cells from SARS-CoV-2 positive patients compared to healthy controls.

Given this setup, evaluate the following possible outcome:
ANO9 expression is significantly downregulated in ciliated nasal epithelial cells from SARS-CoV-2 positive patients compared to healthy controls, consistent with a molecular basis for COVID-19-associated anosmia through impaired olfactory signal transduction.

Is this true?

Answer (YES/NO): YES